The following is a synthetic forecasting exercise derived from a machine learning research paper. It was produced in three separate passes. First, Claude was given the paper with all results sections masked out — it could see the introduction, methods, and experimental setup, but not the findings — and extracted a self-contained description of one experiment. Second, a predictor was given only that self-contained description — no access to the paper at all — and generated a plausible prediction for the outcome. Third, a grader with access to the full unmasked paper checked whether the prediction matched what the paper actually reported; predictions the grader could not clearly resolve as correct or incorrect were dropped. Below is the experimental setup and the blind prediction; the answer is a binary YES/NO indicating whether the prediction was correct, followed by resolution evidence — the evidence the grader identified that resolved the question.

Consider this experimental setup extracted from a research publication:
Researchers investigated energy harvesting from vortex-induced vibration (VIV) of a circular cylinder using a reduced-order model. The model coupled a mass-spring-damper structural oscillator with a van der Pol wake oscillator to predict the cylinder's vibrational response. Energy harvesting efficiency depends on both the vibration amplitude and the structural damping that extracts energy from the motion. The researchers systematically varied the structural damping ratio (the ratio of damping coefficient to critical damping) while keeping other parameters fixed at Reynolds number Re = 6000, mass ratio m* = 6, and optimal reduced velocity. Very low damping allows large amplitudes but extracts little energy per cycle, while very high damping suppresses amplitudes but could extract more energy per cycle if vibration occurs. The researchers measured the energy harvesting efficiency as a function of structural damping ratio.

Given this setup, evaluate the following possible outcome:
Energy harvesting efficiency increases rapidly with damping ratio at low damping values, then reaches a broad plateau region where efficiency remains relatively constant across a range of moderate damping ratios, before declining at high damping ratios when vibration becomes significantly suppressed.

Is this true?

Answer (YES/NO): NO